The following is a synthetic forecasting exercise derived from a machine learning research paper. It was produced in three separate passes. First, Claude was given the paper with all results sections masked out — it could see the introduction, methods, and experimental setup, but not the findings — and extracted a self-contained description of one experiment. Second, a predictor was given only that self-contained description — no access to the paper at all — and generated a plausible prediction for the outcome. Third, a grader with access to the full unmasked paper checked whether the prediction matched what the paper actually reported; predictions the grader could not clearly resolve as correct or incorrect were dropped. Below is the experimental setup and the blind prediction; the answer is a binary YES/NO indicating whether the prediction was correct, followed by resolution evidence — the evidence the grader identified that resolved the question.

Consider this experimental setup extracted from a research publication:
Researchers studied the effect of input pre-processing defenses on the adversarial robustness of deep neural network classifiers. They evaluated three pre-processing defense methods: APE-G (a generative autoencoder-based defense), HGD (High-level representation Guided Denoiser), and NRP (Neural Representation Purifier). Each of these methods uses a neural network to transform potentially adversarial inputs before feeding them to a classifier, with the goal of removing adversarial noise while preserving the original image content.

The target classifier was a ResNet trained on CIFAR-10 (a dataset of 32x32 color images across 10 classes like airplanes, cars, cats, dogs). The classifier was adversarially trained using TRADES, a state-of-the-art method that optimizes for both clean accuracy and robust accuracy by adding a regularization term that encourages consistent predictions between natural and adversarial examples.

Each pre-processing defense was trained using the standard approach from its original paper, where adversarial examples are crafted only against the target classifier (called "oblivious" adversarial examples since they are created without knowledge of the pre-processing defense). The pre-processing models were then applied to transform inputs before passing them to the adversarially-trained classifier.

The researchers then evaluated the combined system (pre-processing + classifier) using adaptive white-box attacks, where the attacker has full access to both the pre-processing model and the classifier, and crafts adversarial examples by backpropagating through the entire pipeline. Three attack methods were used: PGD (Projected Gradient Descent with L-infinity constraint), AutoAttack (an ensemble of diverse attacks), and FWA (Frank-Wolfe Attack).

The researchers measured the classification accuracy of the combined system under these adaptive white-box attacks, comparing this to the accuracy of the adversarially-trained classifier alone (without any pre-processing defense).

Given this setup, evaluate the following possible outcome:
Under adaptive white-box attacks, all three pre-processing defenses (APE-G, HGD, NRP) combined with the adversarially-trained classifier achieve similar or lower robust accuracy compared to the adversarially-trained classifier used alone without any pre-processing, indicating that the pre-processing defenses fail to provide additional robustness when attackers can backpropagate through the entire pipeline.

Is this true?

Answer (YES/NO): YES